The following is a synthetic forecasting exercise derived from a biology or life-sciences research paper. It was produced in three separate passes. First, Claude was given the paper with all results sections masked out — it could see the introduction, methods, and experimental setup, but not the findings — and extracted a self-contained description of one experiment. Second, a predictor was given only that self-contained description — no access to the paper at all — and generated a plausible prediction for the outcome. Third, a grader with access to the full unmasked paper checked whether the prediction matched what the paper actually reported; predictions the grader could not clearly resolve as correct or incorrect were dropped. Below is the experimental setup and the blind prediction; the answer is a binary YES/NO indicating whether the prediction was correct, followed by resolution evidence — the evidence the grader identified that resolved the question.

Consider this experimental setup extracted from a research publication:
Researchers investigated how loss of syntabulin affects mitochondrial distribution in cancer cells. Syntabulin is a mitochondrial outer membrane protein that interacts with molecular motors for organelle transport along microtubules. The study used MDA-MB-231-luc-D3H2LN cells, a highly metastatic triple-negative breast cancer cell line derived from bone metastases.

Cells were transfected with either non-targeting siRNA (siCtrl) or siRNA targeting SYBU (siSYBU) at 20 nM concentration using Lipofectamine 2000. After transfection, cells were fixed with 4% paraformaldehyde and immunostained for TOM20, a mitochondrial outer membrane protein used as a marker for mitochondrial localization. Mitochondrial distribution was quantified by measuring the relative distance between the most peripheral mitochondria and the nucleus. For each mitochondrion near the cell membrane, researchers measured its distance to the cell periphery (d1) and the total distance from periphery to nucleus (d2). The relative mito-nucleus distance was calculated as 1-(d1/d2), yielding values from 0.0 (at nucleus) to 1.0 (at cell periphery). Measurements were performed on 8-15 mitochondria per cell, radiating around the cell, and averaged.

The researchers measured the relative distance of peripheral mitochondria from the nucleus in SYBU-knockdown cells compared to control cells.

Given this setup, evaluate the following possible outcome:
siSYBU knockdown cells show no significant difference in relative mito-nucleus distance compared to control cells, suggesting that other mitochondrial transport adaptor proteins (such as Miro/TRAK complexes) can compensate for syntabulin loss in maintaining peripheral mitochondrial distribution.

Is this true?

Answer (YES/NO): NO